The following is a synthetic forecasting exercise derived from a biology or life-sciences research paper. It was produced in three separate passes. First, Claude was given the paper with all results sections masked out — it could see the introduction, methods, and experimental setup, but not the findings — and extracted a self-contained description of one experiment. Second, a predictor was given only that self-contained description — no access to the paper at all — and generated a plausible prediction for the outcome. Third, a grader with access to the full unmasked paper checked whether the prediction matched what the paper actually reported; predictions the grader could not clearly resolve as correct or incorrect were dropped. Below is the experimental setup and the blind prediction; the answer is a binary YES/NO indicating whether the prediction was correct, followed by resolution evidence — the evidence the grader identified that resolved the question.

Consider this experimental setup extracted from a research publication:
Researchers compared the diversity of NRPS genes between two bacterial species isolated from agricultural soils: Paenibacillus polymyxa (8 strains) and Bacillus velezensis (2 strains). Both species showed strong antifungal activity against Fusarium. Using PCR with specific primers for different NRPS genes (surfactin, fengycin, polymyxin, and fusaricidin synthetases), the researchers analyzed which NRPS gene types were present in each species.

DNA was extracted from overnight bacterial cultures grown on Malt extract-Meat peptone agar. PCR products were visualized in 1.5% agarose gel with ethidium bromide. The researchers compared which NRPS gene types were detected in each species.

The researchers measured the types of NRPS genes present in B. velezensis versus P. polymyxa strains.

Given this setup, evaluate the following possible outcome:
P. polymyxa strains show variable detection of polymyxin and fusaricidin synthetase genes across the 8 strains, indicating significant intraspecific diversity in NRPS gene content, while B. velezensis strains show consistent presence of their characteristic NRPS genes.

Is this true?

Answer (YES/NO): NO